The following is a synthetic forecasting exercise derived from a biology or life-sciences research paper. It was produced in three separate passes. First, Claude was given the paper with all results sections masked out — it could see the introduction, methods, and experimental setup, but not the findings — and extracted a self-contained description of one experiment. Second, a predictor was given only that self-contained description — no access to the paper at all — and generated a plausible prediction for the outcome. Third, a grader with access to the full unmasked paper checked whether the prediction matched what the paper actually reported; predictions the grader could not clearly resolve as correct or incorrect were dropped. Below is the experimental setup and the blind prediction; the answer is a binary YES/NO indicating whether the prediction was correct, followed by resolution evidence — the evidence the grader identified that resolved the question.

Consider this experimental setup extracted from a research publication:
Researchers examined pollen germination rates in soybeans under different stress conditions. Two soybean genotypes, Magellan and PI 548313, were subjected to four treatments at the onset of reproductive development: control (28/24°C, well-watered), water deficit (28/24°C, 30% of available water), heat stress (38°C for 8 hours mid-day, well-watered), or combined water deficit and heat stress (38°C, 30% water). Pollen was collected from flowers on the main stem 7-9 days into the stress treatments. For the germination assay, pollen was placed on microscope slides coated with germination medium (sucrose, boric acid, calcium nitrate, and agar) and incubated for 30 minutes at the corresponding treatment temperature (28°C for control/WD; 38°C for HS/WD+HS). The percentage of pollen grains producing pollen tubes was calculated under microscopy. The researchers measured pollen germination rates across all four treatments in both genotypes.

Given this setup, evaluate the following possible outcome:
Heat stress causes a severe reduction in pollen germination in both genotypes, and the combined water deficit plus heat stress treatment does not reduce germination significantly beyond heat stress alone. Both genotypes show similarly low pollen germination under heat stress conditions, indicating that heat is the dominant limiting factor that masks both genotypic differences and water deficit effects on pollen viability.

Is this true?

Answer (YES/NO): YES